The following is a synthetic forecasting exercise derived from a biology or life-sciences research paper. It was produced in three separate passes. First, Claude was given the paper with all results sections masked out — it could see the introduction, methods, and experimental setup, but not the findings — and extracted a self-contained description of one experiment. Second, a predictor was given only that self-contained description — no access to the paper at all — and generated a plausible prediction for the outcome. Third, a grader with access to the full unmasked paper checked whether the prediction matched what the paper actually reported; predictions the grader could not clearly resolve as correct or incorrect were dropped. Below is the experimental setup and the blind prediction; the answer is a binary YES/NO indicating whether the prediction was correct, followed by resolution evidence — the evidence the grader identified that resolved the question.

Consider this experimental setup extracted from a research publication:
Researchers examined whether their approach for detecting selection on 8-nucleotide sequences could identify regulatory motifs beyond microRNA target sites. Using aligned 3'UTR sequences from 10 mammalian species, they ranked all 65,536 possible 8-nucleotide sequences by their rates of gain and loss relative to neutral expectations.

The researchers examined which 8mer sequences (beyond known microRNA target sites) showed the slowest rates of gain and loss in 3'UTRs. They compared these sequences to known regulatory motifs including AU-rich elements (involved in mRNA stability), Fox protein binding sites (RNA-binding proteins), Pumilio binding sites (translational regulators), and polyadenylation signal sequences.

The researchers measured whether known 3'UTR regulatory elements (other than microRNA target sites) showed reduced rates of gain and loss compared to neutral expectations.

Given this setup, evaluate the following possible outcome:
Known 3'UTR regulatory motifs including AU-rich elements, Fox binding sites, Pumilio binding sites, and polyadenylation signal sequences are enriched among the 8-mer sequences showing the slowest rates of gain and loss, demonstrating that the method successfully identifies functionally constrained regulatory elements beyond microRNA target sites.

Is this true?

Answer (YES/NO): YES